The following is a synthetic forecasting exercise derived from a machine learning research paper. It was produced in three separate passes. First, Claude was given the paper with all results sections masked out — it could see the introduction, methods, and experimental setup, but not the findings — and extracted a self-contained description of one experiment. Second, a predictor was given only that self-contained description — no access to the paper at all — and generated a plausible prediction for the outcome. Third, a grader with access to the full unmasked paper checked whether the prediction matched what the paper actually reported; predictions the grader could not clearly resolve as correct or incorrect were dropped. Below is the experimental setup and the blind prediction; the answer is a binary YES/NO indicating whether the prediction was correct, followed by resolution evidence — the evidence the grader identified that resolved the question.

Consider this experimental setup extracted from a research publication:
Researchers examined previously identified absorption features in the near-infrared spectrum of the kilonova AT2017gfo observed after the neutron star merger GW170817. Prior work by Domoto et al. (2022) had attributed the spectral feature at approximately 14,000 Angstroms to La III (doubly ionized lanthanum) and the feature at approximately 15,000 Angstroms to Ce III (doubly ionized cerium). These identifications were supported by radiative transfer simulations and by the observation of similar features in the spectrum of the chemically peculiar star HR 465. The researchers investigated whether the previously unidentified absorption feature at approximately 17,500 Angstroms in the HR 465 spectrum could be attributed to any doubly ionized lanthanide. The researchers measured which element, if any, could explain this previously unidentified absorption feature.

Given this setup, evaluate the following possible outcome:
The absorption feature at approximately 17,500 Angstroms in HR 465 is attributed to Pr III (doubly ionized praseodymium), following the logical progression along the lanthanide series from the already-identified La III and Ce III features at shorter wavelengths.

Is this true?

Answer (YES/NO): NO